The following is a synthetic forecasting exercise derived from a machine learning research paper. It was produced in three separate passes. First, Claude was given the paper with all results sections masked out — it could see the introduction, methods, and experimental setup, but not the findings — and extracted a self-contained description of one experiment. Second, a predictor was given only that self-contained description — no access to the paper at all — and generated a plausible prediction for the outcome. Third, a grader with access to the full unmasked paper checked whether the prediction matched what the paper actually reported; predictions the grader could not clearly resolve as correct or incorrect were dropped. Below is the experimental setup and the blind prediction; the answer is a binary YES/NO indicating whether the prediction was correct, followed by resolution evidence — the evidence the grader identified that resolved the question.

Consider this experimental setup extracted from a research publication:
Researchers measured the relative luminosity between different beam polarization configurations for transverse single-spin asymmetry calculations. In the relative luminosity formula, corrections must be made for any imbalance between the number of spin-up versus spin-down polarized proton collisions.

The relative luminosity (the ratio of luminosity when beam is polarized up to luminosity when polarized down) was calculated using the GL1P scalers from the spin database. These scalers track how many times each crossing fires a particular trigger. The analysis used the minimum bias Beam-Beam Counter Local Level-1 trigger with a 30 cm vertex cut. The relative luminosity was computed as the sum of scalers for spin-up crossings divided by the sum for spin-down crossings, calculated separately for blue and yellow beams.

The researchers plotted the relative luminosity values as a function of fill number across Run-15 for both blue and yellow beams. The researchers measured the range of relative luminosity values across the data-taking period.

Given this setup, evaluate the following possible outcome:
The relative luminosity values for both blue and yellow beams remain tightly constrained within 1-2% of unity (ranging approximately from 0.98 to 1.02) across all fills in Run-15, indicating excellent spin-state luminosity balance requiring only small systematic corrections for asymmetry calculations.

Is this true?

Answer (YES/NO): NO